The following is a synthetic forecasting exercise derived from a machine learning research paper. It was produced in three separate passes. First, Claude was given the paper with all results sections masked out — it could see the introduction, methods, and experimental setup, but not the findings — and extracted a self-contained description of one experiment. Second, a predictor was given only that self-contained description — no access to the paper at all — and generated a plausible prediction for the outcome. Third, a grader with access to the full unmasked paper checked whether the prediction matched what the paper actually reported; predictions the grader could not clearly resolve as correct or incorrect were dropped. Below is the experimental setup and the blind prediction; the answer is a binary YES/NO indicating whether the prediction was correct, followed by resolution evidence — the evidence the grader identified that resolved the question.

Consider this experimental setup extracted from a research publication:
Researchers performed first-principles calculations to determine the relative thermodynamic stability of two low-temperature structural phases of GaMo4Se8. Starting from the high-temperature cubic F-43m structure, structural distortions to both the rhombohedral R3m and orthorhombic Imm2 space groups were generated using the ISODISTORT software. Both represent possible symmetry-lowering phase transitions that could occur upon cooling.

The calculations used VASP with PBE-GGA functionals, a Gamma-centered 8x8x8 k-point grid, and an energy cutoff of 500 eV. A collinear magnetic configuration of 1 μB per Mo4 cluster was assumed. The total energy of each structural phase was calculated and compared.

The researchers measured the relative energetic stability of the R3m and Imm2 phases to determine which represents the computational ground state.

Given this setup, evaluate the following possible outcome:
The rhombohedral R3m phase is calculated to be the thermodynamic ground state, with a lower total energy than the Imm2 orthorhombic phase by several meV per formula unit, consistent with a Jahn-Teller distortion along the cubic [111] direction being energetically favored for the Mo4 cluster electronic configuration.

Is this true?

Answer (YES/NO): YES